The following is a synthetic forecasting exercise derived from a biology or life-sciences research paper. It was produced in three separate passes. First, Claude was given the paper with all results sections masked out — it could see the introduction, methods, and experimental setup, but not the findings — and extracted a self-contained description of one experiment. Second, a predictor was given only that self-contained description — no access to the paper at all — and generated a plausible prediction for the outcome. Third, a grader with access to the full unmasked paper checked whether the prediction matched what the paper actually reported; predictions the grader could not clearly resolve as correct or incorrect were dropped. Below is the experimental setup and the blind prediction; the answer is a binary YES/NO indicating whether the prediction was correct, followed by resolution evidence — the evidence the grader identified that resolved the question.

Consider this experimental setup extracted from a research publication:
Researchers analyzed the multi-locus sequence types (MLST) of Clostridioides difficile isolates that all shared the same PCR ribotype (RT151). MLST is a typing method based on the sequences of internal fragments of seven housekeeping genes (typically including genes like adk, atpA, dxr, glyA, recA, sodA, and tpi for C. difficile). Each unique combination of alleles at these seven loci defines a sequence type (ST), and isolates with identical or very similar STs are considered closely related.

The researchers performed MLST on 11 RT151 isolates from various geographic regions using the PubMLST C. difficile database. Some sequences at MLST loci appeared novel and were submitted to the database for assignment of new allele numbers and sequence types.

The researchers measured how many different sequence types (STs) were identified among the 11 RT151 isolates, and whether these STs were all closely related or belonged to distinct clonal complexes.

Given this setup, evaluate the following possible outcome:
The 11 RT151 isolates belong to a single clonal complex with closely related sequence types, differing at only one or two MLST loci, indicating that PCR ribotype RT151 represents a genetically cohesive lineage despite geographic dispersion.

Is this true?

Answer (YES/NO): NO